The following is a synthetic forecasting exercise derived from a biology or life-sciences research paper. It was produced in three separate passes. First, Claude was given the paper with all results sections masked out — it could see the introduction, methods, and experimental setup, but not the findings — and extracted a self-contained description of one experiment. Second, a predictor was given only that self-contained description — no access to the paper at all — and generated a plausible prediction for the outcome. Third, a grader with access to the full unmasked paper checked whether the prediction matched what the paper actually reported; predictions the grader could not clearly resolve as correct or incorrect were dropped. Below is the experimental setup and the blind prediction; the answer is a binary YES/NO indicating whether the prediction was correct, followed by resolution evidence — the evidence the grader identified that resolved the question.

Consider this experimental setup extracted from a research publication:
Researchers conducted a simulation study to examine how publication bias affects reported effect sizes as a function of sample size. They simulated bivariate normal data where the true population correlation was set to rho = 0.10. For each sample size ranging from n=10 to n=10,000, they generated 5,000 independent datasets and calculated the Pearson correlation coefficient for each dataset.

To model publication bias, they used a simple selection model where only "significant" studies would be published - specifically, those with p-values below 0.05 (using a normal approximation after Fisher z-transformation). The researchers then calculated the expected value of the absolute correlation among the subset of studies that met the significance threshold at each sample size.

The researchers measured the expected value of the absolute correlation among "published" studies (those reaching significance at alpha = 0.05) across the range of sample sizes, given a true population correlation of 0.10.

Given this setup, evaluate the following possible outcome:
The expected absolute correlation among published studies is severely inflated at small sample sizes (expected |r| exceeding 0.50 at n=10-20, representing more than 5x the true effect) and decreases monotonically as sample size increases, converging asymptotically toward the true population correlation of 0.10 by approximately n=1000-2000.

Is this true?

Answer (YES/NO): YES